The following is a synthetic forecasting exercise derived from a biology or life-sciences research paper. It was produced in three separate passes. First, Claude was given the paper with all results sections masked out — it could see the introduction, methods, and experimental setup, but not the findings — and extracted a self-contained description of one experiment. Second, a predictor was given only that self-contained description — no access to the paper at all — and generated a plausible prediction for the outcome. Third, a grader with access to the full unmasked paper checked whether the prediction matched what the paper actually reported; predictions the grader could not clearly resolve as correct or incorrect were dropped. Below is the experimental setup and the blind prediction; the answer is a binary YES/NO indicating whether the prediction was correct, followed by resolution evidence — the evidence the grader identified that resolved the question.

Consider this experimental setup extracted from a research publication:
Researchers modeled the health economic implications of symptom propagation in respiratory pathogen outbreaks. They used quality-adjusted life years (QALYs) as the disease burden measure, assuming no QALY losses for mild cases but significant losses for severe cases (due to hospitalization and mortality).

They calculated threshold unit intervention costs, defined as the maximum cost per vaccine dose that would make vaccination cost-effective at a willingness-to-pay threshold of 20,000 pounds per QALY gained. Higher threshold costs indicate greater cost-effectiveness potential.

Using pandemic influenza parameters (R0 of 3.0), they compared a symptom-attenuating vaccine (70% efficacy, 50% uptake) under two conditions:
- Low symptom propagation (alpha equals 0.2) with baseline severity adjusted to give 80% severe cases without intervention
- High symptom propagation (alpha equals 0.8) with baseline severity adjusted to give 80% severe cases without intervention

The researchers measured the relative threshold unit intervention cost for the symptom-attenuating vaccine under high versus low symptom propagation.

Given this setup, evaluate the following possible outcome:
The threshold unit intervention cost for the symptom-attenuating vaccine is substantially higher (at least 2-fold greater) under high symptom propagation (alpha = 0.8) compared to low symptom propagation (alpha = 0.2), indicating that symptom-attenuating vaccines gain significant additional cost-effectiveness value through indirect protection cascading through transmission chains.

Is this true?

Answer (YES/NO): NO